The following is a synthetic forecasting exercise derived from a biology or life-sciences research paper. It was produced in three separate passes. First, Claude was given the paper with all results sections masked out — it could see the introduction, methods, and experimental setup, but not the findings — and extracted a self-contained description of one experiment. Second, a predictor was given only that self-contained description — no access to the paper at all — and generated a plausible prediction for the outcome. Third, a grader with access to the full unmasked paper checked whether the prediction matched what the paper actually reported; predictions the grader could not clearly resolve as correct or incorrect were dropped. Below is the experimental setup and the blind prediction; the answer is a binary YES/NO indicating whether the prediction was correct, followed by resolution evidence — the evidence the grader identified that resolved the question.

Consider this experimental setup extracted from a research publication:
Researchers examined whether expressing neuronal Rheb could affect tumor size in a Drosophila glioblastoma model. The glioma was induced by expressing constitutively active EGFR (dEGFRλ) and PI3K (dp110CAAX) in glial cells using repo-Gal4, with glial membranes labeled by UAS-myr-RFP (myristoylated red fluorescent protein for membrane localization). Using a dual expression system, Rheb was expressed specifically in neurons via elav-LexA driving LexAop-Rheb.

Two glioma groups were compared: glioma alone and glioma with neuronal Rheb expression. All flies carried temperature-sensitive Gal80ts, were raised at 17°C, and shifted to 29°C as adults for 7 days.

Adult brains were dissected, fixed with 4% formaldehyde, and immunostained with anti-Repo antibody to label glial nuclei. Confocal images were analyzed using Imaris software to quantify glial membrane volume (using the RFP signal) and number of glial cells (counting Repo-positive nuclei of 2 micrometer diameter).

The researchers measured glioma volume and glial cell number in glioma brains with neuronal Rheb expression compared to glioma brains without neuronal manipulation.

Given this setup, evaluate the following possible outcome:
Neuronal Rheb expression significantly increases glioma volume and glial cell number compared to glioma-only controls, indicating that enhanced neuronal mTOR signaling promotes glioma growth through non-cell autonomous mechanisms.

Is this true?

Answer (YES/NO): NO